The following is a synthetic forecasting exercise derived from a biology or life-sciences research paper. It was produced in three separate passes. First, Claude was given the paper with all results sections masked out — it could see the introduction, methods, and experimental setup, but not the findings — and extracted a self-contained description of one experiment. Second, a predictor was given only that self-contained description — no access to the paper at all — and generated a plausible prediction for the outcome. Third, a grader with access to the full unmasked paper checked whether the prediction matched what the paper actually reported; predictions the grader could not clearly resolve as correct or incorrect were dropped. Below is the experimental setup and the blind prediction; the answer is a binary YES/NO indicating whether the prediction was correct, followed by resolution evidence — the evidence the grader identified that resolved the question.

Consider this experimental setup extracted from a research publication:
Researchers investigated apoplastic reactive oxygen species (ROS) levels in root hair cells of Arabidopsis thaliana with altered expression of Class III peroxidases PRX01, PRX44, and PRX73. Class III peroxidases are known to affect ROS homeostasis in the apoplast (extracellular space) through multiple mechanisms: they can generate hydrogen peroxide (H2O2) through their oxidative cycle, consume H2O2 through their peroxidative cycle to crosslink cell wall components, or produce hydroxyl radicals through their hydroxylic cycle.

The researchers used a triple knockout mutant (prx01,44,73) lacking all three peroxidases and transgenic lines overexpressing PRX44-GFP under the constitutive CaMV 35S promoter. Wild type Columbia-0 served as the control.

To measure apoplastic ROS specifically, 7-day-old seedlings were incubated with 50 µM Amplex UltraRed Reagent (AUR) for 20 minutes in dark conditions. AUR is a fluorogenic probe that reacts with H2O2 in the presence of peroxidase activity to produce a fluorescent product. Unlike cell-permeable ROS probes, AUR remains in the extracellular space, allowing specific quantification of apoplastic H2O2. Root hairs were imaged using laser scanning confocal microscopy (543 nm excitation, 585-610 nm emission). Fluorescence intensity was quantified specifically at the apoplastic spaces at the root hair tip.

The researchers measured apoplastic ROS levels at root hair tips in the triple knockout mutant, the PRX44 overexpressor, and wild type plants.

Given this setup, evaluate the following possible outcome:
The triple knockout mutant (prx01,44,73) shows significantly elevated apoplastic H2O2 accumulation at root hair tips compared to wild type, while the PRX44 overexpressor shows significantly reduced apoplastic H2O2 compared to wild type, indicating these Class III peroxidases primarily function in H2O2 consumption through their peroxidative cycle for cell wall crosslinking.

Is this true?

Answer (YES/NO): YES